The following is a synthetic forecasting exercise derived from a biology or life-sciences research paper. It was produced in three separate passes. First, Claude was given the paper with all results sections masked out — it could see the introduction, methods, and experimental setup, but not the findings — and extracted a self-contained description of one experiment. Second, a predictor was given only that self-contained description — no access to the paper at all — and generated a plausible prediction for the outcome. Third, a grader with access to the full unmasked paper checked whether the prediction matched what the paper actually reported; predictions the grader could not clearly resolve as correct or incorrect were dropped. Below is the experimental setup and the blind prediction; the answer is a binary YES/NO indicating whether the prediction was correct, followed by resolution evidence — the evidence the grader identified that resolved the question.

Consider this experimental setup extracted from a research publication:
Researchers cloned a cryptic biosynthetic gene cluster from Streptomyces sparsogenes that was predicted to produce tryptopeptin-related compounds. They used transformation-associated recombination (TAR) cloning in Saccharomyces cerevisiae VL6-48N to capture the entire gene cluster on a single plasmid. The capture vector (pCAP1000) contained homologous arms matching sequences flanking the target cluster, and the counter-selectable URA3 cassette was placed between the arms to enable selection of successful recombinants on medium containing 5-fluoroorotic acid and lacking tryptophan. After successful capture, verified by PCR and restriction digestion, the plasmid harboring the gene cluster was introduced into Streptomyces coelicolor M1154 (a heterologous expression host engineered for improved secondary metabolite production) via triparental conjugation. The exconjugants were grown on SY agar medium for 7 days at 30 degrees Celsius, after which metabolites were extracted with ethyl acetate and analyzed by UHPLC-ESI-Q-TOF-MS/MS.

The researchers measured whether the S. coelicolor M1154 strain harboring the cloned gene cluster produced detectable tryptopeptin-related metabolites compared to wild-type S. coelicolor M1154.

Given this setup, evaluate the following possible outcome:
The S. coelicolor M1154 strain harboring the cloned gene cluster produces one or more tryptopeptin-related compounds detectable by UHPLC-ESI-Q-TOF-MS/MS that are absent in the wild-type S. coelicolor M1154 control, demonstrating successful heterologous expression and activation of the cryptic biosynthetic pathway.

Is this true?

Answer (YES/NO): YES